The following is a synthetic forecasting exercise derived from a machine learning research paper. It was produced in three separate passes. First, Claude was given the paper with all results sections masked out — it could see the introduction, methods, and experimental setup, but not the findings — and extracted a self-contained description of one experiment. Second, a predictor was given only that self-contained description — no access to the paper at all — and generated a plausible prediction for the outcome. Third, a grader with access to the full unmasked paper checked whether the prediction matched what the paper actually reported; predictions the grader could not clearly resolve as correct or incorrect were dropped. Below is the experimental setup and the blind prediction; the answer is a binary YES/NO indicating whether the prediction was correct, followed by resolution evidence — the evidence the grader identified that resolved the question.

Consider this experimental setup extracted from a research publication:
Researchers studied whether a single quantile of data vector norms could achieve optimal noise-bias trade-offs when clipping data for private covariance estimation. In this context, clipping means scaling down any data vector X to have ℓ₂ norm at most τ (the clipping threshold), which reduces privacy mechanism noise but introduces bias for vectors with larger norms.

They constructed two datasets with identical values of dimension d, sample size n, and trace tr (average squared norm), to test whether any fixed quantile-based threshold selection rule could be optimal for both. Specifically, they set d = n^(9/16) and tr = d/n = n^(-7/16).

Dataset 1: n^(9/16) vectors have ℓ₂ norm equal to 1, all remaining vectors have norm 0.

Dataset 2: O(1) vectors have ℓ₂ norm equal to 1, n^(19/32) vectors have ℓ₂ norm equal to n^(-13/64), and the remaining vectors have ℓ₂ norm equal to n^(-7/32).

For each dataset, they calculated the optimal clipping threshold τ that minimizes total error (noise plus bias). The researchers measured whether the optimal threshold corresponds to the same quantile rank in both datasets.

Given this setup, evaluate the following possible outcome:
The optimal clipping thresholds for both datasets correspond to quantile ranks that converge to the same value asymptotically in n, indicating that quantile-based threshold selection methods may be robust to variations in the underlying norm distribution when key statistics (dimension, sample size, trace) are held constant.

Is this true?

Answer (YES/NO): NO